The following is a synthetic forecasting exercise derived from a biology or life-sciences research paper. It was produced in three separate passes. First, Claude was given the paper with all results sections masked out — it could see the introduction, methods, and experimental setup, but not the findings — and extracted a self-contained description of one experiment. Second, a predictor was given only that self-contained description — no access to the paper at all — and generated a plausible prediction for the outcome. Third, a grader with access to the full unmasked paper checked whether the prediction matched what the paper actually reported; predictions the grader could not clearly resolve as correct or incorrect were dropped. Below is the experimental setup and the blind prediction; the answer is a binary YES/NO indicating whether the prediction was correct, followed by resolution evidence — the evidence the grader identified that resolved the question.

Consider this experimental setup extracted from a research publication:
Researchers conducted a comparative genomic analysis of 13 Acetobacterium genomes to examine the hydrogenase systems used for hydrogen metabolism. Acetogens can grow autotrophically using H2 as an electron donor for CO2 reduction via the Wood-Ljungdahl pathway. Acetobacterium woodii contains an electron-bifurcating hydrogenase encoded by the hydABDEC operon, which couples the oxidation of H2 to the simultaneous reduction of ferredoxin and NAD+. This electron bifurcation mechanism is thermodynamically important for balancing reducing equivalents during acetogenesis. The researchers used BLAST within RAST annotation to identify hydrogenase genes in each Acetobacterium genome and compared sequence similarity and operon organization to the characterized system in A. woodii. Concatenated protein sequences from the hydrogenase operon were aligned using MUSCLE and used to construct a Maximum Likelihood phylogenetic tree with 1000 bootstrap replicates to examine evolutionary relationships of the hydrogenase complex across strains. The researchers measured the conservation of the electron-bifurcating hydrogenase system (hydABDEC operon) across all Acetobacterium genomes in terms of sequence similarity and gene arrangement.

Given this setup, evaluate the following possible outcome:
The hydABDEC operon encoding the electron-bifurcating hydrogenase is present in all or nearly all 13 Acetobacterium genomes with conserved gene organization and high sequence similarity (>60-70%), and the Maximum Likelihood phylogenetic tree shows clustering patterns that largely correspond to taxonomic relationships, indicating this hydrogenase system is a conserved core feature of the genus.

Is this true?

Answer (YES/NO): YES